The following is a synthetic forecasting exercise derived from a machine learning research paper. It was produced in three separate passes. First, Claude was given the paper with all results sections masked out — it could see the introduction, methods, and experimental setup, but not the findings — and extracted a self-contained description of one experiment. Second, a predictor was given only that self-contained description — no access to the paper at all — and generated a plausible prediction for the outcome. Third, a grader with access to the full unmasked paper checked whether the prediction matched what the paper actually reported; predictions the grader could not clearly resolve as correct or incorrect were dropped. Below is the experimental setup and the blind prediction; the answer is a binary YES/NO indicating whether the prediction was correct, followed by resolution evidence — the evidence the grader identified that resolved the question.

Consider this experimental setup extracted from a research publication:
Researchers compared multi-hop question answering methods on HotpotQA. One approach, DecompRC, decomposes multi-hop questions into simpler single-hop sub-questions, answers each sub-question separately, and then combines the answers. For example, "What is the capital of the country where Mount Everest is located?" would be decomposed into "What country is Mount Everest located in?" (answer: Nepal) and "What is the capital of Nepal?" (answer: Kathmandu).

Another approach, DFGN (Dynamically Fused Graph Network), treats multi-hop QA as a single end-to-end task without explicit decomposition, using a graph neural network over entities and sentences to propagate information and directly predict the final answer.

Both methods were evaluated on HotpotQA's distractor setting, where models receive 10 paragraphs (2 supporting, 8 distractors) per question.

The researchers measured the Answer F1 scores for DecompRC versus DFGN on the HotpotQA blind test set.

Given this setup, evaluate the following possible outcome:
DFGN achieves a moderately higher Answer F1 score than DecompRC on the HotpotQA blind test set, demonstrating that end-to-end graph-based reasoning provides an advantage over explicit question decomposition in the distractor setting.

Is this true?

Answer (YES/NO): NO